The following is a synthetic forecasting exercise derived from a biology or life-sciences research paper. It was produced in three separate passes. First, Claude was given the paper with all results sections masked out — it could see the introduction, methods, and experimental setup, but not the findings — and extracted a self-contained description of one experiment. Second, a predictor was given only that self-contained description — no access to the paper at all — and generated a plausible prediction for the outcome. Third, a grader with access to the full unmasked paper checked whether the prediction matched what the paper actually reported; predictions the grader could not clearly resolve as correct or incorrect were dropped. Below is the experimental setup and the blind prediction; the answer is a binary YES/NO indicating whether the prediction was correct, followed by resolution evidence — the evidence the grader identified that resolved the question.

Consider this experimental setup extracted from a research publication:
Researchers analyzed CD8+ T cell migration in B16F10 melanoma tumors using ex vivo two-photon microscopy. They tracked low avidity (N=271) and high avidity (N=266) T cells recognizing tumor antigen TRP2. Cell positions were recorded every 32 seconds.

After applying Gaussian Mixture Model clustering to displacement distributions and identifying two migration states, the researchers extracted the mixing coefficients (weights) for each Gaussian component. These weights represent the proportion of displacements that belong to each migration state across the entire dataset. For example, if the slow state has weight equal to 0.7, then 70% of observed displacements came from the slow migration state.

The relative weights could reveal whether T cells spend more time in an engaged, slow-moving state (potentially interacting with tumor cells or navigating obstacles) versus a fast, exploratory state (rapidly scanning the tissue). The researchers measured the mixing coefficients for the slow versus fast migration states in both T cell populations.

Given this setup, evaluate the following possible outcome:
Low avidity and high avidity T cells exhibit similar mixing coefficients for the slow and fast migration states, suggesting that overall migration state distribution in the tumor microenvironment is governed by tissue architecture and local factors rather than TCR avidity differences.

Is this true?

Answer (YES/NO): YES